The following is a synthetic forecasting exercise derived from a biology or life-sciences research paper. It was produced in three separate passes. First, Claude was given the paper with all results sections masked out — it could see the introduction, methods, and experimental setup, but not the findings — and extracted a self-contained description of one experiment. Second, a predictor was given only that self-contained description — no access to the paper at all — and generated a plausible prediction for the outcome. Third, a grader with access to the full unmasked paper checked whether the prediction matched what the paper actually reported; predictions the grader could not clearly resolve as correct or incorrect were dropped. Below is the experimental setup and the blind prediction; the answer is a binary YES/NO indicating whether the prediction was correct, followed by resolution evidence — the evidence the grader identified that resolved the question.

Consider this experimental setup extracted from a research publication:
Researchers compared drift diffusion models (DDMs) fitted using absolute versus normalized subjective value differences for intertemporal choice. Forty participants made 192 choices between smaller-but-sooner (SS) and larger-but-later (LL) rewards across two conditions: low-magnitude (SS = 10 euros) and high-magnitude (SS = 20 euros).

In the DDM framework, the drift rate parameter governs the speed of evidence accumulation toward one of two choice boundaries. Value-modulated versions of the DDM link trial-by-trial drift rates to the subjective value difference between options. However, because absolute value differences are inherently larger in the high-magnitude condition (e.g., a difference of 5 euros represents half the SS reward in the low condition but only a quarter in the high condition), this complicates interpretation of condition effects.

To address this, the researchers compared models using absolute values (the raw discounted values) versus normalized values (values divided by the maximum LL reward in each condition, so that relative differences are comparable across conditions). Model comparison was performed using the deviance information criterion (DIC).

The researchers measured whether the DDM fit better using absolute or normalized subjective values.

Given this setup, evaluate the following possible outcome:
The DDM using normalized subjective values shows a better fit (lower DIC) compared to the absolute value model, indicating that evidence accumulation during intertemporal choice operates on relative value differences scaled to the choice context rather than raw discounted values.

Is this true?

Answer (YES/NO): YES